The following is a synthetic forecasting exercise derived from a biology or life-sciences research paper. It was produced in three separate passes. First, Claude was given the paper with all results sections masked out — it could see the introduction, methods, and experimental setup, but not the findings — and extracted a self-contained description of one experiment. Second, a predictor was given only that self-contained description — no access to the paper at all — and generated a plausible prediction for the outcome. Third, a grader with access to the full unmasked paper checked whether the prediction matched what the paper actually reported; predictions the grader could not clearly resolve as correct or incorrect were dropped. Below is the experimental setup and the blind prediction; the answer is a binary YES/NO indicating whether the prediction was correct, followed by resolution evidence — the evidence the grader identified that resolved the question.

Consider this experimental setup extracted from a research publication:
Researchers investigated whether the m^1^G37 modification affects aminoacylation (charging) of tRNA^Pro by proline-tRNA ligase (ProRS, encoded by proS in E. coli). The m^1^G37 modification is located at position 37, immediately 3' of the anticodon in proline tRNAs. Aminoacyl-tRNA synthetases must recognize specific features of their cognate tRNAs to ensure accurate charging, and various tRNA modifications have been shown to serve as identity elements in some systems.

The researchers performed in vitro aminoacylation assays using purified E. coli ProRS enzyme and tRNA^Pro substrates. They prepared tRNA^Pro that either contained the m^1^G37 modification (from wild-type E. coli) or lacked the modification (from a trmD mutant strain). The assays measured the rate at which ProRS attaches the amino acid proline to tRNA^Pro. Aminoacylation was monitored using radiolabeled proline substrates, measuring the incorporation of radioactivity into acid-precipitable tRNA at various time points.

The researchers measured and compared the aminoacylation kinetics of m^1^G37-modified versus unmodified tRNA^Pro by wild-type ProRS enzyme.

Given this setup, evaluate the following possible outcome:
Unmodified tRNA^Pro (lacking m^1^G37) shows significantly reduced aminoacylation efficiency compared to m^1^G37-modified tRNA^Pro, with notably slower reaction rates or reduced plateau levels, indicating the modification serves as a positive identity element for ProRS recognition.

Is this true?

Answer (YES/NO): YES